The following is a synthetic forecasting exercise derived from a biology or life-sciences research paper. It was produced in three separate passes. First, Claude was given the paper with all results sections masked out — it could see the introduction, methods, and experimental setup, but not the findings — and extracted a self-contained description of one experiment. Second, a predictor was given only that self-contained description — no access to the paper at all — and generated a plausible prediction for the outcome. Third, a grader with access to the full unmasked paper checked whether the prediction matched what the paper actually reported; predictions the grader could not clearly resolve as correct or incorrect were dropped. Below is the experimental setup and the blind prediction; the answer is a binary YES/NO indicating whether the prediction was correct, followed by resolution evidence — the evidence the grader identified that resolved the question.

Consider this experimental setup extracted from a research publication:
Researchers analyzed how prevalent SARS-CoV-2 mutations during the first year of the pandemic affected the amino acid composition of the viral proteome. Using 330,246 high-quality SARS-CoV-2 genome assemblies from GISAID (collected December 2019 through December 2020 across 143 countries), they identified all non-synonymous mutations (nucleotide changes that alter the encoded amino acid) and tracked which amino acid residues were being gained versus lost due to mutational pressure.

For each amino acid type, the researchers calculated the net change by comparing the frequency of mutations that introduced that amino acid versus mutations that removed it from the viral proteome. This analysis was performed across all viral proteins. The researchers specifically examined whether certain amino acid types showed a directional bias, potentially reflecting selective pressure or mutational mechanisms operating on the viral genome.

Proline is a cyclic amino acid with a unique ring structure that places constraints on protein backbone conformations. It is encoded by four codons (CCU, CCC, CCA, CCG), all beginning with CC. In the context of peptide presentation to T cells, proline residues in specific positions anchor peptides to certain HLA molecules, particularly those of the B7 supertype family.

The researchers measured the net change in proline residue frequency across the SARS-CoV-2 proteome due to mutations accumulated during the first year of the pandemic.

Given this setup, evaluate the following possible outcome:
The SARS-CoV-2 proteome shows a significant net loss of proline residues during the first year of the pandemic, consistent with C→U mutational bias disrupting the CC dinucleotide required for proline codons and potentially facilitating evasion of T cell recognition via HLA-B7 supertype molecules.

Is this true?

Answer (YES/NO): YES